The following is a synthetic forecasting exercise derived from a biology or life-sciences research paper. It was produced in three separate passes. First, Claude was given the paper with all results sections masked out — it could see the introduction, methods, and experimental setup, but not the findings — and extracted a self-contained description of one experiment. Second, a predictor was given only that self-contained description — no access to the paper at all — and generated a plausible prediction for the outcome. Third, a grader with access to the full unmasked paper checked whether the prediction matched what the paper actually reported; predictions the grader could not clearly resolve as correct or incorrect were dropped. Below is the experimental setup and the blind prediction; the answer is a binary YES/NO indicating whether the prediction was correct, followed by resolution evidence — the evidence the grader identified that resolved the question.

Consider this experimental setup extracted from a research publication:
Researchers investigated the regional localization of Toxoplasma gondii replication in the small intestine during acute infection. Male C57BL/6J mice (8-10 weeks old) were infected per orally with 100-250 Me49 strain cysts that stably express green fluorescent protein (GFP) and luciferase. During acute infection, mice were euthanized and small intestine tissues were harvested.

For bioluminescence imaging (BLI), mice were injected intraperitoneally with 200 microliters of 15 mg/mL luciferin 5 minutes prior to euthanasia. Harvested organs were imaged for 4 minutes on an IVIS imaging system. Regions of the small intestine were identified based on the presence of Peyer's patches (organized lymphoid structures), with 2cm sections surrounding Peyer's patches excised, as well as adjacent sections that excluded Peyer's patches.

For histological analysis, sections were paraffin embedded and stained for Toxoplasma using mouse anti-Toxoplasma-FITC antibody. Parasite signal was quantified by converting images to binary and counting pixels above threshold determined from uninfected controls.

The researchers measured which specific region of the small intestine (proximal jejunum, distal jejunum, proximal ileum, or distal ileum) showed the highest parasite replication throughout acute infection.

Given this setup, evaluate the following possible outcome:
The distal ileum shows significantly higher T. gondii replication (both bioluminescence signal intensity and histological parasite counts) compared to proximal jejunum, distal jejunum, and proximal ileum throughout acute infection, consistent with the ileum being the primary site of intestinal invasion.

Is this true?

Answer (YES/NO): NO